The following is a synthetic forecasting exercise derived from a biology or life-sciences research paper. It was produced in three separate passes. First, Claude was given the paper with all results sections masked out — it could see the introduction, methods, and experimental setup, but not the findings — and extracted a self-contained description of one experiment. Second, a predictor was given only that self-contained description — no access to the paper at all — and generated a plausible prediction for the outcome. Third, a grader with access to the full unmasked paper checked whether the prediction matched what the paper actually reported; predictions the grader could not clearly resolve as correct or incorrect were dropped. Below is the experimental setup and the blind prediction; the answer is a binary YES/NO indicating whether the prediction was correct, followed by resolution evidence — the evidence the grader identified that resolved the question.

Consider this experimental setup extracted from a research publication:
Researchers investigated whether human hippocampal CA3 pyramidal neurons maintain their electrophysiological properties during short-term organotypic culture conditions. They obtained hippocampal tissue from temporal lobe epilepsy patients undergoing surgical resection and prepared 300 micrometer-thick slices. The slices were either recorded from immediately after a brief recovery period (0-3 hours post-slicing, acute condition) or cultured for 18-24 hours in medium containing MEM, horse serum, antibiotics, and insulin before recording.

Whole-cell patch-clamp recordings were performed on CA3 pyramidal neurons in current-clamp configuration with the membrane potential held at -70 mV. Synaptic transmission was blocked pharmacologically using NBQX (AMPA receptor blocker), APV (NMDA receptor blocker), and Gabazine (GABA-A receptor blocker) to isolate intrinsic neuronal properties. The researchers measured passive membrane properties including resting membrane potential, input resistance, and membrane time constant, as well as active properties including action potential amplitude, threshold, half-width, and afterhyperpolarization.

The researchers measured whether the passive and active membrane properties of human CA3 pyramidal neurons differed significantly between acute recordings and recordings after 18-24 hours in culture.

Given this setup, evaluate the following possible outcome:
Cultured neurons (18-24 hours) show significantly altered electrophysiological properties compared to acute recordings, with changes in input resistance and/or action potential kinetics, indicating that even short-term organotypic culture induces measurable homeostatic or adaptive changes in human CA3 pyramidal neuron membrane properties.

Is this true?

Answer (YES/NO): NO